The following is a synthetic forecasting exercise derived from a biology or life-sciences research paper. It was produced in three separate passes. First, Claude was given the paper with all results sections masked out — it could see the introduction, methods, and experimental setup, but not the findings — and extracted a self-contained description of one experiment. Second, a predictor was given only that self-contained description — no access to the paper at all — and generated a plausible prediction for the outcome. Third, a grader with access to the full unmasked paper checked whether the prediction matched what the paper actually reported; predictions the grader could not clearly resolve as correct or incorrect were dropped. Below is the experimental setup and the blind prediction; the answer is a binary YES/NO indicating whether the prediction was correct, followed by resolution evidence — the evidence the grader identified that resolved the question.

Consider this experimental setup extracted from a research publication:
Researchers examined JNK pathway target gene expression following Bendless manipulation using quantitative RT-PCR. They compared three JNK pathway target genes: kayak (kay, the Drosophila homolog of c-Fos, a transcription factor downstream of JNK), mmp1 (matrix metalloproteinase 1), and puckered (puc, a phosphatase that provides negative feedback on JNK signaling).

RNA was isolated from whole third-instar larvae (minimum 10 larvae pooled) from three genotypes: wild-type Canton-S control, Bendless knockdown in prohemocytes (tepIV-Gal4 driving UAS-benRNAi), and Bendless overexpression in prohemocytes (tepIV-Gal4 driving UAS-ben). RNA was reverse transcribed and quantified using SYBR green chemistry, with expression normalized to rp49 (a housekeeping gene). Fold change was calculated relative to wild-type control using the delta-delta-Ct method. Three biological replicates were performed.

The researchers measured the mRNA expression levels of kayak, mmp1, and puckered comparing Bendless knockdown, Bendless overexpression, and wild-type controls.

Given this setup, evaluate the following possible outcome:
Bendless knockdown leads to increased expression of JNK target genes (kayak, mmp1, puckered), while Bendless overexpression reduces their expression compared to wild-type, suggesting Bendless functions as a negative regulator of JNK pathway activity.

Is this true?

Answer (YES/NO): NO